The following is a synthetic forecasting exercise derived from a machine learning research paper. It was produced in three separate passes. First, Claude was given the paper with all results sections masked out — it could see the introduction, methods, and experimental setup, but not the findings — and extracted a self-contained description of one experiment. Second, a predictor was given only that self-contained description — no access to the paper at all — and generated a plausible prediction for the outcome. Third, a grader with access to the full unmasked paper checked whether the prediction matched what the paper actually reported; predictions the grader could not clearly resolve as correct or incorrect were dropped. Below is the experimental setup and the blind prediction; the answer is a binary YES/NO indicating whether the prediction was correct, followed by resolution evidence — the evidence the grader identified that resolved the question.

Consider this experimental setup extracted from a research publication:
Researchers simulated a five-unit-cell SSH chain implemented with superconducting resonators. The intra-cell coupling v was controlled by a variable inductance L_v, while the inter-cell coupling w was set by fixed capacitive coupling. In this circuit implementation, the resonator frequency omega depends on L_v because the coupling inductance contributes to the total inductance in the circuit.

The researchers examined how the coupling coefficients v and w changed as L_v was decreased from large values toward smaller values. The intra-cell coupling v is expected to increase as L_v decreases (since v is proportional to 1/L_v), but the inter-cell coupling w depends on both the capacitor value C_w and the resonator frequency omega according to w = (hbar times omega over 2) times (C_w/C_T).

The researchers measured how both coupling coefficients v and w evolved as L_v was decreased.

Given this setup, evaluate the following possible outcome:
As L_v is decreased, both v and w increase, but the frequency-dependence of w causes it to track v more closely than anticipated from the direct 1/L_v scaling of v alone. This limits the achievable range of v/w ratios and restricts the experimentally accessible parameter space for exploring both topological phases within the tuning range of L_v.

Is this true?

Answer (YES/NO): NO